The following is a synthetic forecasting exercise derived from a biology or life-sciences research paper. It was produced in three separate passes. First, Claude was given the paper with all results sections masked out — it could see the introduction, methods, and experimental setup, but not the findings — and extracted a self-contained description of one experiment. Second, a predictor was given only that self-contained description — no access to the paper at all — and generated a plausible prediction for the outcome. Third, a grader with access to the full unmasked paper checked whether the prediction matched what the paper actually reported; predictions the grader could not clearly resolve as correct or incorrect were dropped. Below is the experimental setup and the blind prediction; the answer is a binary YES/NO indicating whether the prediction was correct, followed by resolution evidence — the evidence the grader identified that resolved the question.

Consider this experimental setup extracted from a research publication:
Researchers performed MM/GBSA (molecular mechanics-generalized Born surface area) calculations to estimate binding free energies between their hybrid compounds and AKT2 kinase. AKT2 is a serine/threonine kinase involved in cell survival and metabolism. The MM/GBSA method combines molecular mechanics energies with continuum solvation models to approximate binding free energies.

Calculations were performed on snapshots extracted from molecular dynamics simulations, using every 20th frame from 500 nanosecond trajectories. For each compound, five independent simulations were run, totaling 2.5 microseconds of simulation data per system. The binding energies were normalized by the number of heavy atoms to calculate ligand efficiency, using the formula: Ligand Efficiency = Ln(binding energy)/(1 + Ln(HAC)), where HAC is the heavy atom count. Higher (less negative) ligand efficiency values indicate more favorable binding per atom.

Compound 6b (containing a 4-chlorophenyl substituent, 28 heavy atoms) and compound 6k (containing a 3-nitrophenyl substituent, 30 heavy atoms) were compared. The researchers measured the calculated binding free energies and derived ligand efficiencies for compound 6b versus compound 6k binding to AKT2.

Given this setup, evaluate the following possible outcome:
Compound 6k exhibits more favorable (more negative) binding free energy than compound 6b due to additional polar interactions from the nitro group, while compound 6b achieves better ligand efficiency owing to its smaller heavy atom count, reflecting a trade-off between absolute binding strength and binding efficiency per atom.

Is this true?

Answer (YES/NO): NO